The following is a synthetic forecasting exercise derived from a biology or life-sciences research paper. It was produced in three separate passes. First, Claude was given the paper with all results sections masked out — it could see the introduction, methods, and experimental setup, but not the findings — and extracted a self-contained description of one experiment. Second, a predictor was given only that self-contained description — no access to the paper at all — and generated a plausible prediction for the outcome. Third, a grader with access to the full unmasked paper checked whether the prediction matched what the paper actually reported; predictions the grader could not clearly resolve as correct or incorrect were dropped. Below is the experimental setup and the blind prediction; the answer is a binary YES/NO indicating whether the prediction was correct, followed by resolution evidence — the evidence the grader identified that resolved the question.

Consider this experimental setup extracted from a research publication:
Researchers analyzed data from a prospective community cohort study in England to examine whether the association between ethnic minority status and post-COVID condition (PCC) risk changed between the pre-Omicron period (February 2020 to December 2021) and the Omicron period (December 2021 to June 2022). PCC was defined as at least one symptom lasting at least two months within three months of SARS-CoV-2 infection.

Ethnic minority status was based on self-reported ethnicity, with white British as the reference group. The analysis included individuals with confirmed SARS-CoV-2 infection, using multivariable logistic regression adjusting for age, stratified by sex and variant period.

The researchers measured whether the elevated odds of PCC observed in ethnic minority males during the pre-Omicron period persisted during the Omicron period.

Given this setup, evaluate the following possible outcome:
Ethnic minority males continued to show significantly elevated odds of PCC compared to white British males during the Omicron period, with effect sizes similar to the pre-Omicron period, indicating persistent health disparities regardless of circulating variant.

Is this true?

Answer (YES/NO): NO